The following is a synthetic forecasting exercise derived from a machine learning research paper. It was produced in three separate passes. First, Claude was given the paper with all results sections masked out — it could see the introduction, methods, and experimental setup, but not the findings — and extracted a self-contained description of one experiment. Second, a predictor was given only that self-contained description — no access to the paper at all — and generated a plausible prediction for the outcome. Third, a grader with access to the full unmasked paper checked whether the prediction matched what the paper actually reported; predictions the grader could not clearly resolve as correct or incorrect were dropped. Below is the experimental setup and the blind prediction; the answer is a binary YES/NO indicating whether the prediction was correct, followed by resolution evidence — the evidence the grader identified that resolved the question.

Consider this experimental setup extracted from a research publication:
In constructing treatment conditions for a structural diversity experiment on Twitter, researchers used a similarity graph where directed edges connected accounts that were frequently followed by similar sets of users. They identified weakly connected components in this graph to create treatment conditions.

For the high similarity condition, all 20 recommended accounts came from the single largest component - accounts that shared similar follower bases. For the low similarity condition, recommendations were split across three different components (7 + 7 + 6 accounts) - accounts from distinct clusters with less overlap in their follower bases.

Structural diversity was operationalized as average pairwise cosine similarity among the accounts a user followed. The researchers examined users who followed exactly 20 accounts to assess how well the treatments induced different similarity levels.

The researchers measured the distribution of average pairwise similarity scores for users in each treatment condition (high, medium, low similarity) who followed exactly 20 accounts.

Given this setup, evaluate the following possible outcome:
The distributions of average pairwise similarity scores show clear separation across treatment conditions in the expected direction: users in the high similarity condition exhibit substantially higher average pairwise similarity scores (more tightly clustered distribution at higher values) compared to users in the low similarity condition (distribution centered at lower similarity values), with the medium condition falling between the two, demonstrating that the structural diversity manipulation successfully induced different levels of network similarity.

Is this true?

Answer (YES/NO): YES